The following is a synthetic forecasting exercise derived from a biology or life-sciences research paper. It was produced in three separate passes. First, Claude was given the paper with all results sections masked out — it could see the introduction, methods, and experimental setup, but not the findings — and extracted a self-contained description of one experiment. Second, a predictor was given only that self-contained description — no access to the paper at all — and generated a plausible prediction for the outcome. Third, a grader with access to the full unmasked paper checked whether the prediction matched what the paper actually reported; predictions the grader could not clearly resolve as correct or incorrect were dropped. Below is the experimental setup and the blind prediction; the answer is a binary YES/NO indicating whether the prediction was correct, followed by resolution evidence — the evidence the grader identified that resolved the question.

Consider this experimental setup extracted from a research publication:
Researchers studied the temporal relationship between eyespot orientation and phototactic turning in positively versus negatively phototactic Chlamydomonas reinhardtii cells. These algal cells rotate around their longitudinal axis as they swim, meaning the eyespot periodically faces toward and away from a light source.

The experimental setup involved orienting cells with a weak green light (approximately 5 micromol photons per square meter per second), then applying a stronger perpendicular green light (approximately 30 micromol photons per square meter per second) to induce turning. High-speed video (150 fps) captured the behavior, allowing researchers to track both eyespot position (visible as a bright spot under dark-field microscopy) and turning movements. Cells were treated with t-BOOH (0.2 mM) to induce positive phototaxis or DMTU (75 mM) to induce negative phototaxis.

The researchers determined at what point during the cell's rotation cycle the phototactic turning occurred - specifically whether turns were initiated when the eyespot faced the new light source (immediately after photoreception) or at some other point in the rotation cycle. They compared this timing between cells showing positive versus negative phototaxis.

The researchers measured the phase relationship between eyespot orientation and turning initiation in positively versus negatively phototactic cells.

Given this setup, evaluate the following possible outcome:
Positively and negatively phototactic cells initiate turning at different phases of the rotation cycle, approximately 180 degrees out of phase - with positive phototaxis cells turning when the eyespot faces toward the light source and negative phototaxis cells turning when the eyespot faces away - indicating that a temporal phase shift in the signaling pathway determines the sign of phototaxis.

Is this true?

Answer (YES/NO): NO